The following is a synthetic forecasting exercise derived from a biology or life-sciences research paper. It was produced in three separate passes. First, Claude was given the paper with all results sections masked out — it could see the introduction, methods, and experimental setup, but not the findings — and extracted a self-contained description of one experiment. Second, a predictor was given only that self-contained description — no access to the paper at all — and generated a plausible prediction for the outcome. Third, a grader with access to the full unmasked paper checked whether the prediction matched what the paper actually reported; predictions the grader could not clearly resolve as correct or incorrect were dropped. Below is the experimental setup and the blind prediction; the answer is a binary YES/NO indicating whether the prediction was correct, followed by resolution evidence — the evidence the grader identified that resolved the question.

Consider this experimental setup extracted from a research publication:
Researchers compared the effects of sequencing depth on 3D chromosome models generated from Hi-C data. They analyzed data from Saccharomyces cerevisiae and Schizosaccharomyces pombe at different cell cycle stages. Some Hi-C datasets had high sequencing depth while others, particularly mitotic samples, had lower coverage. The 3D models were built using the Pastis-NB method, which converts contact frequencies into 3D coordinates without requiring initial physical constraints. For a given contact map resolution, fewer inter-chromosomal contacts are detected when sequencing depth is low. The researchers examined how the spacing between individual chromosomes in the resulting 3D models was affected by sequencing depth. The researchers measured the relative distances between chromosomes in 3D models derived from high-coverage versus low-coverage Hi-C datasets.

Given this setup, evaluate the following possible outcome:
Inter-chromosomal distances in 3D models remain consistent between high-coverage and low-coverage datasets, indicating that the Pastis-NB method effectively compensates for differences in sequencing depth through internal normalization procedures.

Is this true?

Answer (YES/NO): NO